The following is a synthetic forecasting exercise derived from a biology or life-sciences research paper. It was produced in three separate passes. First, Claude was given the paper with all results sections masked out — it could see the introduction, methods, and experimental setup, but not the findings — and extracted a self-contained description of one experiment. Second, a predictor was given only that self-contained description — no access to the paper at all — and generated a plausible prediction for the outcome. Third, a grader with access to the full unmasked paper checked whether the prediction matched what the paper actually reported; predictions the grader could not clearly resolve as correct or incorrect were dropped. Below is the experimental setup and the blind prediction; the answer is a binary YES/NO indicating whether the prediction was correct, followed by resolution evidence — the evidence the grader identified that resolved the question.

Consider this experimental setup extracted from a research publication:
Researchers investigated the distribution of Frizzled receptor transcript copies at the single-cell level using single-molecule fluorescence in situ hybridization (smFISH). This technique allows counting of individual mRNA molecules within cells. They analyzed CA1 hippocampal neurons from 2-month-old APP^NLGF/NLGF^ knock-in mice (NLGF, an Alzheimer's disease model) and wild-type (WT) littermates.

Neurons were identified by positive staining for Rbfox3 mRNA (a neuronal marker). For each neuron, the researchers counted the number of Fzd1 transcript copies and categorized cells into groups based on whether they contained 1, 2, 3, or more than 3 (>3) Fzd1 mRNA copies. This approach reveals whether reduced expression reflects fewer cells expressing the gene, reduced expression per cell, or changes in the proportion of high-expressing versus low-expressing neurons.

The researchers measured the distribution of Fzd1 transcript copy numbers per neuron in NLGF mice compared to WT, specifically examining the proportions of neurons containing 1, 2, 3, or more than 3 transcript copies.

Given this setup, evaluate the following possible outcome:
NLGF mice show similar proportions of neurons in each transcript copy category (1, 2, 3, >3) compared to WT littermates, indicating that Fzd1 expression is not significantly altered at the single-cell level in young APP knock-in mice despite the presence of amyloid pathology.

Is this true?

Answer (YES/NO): NO